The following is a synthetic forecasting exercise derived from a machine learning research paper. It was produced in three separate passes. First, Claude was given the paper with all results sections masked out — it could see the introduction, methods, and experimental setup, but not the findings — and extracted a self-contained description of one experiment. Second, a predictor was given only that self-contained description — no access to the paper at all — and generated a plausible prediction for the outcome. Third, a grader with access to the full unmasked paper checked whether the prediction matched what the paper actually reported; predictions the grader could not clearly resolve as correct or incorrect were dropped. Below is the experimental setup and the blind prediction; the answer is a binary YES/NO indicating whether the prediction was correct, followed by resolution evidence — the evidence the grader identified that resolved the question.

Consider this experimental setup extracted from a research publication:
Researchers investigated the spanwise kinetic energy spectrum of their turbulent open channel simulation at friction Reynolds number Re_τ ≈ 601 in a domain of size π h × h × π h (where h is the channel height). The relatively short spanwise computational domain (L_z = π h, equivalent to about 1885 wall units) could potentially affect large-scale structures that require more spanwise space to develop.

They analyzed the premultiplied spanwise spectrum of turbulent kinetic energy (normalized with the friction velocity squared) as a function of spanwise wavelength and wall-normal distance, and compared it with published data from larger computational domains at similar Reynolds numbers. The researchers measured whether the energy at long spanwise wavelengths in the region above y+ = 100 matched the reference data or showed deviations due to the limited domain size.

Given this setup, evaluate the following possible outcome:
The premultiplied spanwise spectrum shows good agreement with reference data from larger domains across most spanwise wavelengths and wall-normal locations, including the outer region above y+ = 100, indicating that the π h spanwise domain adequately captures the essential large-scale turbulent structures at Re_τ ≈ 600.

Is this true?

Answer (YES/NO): NO